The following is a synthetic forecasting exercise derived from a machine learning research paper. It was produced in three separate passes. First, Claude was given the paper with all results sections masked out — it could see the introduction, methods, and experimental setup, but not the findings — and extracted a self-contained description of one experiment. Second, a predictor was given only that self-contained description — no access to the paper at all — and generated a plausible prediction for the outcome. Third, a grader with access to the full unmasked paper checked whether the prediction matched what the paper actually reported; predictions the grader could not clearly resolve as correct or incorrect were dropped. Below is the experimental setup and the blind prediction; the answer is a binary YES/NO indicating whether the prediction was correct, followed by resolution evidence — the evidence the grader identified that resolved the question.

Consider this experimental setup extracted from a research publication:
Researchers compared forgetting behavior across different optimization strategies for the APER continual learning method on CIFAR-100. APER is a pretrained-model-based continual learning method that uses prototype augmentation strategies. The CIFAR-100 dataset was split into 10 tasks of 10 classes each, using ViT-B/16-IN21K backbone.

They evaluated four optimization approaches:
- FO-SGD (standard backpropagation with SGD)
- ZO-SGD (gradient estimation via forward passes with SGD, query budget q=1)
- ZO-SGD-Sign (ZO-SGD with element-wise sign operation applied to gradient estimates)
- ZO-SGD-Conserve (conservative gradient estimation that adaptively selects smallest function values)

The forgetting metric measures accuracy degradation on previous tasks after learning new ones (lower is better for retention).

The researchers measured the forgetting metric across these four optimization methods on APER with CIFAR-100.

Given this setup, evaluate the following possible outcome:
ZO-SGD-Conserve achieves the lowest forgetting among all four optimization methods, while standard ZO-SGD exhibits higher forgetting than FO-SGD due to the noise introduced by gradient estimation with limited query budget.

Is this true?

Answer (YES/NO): NO